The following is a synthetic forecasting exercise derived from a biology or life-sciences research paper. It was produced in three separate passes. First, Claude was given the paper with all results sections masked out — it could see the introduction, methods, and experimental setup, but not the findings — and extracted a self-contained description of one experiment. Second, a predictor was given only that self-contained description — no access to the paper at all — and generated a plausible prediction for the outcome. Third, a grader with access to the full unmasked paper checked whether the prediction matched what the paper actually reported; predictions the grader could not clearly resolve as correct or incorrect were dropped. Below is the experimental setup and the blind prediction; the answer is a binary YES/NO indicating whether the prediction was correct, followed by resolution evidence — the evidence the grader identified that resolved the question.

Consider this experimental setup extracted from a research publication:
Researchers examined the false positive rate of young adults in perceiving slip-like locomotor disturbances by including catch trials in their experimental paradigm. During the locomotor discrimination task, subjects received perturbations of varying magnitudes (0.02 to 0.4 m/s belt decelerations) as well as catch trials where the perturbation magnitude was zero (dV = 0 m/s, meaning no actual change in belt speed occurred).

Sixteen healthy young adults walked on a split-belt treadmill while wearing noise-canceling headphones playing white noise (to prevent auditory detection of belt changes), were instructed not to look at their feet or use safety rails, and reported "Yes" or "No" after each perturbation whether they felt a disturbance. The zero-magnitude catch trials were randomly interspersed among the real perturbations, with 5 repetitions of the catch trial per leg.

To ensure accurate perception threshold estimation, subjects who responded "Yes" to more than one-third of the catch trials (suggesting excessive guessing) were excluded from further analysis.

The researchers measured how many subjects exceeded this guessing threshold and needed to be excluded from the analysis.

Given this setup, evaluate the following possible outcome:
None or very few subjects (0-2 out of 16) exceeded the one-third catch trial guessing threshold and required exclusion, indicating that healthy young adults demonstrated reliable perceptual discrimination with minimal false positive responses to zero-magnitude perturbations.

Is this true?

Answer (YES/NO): YES